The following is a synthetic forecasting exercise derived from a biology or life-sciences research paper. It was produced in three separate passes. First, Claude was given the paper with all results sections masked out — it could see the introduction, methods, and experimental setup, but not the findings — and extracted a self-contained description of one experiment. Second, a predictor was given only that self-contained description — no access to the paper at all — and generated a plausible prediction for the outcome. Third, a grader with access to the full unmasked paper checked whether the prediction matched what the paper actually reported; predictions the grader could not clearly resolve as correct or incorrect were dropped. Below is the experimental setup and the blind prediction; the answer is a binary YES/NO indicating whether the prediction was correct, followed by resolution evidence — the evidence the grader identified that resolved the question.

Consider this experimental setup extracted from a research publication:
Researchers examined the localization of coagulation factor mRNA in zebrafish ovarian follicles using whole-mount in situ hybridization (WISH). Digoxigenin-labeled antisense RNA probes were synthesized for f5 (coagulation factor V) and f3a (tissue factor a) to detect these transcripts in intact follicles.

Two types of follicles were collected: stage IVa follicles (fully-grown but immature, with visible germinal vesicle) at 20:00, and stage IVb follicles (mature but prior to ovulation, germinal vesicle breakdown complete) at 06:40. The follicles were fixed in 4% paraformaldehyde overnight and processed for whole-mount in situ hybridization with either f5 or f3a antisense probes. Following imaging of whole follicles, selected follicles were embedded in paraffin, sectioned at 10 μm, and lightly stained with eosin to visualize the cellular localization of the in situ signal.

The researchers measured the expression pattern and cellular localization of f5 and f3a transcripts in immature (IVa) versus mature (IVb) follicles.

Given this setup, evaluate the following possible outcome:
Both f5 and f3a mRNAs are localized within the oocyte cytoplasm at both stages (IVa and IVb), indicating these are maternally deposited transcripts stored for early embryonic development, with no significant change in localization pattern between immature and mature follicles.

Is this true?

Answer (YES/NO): NO